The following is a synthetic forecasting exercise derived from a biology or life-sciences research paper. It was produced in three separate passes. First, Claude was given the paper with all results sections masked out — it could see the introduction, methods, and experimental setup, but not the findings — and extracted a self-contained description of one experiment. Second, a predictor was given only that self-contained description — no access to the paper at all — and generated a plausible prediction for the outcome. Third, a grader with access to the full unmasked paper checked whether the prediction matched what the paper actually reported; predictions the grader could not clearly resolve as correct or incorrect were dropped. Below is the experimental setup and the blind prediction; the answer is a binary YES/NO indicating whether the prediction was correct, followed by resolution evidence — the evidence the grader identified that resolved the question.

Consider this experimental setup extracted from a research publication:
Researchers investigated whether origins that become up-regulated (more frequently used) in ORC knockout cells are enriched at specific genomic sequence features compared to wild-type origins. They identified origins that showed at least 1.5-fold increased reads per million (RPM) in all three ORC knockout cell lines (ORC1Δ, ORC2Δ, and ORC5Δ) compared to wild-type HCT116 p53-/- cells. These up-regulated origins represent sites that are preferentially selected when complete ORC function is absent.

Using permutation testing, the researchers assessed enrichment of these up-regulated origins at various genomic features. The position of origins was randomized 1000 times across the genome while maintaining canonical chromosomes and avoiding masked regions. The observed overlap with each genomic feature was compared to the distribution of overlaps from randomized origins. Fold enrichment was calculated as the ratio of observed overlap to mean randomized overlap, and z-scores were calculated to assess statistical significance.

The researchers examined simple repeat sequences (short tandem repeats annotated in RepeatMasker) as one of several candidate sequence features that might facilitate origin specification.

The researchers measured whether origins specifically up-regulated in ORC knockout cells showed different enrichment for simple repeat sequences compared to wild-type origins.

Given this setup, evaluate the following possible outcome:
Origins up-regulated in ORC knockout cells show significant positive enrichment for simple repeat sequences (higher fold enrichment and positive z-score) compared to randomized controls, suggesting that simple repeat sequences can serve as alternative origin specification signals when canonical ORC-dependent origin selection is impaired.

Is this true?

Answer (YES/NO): YES